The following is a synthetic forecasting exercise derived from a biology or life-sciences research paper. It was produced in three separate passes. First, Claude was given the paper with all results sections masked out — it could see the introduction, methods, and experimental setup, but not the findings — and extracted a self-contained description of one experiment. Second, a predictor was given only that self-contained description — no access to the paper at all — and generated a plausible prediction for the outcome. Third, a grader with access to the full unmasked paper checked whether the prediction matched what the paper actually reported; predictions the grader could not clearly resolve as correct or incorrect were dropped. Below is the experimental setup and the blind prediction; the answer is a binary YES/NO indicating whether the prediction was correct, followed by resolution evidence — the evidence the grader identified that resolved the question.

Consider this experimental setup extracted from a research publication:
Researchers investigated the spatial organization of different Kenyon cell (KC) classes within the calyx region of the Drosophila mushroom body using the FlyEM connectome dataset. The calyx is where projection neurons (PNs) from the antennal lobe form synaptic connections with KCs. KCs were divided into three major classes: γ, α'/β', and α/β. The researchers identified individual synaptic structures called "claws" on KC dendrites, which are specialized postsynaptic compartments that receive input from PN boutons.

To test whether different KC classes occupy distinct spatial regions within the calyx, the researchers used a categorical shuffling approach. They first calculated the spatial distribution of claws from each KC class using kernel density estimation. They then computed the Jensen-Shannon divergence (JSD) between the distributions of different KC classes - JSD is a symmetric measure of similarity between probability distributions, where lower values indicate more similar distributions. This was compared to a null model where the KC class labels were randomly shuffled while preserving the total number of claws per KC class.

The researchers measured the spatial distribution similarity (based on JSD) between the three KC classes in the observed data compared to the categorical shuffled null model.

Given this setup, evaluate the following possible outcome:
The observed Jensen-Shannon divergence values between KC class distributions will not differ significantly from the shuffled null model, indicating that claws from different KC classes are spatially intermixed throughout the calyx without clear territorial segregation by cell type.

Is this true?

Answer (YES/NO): NO